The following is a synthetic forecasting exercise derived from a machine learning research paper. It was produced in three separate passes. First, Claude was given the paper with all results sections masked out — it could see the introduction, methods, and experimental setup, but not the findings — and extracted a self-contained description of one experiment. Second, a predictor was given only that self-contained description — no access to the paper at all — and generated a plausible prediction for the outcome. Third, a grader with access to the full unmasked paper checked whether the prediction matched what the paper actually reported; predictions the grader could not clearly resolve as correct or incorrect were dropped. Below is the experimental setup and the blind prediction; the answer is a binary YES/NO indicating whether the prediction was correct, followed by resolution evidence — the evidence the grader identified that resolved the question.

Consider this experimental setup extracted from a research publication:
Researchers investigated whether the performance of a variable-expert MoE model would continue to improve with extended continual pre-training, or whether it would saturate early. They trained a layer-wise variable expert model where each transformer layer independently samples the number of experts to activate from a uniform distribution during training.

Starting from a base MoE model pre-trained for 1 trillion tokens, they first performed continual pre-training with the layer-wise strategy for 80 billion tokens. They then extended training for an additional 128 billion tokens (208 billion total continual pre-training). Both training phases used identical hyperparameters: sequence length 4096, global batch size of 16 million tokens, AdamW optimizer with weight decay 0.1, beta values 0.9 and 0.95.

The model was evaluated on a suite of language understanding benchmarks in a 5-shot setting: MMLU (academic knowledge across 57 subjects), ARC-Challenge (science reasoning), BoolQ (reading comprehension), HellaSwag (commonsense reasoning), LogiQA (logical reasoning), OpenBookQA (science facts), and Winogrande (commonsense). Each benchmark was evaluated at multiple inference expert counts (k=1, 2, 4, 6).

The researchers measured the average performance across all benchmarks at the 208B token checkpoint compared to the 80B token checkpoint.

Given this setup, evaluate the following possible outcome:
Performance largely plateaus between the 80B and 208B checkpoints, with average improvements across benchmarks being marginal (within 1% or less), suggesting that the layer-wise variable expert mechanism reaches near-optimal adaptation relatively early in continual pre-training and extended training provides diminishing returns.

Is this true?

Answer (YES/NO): NO